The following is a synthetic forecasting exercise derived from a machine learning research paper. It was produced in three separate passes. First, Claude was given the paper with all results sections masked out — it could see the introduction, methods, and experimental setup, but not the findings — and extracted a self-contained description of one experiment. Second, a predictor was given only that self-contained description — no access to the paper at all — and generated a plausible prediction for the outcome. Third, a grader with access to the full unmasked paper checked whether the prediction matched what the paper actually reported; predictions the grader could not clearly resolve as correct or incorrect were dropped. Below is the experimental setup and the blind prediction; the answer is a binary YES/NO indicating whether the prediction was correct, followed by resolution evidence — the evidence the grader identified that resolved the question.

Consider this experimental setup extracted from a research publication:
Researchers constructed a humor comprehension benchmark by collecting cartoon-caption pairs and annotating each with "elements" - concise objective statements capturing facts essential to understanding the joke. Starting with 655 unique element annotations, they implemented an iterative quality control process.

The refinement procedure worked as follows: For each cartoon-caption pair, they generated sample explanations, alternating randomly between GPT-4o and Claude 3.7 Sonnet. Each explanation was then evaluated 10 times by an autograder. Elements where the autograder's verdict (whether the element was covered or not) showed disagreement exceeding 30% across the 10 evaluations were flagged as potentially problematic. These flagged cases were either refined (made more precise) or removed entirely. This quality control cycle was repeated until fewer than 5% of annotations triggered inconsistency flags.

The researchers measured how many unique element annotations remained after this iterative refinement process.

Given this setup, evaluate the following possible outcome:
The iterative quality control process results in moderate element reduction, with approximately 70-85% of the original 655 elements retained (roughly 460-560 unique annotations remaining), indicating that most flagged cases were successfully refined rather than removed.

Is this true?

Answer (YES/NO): YES